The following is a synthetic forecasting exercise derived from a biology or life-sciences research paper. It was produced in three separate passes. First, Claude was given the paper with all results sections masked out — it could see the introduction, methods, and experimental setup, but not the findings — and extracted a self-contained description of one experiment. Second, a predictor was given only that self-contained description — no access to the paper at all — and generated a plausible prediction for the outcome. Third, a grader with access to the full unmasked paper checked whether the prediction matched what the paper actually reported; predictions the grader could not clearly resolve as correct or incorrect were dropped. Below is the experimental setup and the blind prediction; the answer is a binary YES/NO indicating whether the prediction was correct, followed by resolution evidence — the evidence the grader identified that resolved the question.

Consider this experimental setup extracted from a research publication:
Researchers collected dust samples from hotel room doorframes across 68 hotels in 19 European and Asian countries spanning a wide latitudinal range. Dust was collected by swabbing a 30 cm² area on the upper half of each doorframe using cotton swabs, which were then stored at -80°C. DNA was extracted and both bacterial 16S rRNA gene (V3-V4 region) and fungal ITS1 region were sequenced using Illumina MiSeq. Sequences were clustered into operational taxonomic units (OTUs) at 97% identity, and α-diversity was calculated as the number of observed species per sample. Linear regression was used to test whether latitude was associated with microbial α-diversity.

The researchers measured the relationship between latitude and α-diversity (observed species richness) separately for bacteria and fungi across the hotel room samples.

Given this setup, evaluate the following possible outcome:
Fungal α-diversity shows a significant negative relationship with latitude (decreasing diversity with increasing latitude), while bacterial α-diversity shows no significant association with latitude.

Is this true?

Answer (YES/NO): NO